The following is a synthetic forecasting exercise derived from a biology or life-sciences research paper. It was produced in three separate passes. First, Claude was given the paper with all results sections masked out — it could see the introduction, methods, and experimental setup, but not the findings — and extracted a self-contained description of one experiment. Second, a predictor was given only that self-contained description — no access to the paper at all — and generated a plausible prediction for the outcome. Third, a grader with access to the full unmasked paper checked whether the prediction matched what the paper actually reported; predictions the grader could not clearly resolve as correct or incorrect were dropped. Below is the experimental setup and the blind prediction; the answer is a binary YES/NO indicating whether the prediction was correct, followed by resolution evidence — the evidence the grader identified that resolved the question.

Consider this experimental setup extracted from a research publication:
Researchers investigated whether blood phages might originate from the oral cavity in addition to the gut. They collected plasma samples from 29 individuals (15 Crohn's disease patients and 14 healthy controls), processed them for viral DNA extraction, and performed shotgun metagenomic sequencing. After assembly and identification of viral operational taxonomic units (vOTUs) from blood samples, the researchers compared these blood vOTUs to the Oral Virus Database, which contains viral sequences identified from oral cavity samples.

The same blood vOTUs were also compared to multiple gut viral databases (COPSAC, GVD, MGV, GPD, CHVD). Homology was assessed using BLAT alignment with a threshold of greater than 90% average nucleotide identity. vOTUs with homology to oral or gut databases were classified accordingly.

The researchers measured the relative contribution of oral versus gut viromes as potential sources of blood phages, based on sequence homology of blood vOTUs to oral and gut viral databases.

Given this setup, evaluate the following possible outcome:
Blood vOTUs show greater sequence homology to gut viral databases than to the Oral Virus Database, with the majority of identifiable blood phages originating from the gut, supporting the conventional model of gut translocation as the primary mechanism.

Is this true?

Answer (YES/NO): YES